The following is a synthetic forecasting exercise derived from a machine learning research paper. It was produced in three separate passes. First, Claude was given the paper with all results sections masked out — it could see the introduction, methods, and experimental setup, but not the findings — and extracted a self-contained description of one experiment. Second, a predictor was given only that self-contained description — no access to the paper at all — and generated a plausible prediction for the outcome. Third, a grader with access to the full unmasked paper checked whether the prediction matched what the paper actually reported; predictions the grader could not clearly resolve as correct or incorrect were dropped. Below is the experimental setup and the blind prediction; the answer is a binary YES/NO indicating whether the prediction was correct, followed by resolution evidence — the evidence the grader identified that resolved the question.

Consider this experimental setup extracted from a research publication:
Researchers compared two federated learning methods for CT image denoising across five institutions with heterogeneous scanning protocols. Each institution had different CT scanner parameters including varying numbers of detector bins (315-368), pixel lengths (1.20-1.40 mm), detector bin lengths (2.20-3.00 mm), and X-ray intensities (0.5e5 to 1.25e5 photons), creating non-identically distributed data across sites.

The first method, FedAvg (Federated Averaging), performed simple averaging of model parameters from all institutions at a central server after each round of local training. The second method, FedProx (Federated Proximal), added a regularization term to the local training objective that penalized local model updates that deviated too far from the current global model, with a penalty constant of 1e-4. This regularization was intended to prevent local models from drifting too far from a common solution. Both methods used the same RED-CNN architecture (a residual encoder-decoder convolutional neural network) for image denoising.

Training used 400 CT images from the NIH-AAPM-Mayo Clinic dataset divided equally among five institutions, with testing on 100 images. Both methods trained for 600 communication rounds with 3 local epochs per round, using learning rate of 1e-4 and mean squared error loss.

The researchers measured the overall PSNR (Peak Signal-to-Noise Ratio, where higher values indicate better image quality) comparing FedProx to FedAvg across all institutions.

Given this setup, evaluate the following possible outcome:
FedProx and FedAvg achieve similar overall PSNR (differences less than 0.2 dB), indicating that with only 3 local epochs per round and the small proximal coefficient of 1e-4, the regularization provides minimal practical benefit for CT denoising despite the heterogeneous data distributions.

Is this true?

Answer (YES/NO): NO